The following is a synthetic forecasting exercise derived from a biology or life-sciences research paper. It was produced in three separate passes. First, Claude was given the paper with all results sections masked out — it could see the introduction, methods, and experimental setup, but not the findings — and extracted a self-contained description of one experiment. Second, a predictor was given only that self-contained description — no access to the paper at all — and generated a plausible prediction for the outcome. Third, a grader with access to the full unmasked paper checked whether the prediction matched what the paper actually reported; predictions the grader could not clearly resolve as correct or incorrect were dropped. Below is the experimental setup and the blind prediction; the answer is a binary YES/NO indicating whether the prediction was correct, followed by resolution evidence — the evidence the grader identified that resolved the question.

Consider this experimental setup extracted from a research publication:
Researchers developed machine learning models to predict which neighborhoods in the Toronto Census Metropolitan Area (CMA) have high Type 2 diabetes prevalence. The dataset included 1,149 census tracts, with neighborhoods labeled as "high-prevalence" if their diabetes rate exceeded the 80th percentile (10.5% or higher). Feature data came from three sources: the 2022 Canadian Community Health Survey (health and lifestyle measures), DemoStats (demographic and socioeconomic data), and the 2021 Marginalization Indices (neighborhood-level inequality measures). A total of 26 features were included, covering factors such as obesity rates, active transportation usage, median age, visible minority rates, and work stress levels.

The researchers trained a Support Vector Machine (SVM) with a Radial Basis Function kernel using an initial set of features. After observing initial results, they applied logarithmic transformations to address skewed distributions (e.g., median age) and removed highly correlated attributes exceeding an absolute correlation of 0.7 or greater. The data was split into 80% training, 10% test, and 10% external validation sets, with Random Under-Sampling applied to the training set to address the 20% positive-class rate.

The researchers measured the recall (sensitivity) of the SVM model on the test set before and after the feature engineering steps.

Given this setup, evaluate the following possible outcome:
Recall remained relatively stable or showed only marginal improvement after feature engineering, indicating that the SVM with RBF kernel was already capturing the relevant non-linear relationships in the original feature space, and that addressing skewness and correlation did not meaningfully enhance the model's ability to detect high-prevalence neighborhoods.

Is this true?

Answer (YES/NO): NO